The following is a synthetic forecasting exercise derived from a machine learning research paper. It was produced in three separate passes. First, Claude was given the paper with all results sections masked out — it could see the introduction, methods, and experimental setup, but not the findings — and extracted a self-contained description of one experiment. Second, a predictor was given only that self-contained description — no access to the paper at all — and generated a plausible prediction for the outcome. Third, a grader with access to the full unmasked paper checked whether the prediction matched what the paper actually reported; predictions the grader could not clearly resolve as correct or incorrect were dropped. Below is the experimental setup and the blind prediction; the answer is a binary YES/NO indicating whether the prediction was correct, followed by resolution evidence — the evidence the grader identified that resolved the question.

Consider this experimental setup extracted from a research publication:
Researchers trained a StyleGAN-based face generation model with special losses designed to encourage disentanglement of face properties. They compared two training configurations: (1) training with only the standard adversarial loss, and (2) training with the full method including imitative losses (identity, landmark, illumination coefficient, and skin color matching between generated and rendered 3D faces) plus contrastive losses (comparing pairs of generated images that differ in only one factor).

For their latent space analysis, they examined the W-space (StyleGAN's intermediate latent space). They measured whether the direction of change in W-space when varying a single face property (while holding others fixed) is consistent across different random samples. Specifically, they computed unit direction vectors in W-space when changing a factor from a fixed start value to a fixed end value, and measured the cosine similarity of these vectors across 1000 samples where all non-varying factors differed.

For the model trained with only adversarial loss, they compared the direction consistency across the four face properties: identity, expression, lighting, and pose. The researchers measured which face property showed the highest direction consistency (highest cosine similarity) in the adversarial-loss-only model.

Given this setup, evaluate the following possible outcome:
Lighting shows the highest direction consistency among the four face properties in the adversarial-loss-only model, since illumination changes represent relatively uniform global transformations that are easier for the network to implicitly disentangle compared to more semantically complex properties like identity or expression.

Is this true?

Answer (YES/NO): NO